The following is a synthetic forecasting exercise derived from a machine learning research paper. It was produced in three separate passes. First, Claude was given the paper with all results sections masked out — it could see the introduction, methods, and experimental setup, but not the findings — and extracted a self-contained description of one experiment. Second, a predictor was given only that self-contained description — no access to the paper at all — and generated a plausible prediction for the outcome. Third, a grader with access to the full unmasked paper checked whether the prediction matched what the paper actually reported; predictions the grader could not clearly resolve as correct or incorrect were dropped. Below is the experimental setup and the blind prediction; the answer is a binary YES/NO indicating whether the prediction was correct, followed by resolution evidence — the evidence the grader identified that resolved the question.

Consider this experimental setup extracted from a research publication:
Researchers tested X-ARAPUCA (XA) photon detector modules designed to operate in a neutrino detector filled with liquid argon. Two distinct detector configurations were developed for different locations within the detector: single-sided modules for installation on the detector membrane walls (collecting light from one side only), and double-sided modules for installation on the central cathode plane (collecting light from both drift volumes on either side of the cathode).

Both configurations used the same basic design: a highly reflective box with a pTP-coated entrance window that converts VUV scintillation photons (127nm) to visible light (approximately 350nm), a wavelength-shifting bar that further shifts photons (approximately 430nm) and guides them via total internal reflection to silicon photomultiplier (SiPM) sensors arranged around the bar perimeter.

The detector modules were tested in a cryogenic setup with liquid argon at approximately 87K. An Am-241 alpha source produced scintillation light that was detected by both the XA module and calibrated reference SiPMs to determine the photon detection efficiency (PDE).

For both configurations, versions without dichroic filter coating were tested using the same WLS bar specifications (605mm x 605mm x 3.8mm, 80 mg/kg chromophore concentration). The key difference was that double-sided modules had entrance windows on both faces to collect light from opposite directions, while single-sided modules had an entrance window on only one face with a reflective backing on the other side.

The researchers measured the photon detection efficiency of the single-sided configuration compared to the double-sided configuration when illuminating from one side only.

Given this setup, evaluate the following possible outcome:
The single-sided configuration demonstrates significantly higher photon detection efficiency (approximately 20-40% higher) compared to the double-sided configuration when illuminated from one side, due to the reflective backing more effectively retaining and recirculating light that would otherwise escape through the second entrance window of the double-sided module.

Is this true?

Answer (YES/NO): NO